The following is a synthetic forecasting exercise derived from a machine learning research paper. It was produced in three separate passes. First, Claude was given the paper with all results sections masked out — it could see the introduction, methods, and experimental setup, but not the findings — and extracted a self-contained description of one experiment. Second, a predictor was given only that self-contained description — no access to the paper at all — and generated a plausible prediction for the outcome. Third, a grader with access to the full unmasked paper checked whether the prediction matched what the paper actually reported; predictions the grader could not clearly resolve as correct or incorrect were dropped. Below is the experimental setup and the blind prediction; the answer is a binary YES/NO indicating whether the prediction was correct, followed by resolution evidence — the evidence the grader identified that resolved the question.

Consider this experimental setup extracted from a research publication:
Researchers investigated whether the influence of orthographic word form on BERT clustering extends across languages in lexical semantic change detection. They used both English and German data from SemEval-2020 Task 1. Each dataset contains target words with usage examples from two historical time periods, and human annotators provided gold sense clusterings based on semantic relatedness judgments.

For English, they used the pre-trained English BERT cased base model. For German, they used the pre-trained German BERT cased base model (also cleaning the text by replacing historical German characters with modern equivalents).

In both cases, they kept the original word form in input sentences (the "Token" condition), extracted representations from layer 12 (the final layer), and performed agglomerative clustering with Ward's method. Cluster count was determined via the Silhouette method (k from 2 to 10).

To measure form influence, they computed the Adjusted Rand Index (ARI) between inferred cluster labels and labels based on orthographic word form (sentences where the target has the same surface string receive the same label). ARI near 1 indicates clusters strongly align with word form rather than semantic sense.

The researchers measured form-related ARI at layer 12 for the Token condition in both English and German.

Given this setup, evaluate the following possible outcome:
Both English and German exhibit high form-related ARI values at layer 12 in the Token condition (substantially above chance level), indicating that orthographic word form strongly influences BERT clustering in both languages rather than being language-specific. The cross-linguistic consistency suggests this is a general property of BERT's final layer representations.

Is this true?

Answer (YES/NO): YES